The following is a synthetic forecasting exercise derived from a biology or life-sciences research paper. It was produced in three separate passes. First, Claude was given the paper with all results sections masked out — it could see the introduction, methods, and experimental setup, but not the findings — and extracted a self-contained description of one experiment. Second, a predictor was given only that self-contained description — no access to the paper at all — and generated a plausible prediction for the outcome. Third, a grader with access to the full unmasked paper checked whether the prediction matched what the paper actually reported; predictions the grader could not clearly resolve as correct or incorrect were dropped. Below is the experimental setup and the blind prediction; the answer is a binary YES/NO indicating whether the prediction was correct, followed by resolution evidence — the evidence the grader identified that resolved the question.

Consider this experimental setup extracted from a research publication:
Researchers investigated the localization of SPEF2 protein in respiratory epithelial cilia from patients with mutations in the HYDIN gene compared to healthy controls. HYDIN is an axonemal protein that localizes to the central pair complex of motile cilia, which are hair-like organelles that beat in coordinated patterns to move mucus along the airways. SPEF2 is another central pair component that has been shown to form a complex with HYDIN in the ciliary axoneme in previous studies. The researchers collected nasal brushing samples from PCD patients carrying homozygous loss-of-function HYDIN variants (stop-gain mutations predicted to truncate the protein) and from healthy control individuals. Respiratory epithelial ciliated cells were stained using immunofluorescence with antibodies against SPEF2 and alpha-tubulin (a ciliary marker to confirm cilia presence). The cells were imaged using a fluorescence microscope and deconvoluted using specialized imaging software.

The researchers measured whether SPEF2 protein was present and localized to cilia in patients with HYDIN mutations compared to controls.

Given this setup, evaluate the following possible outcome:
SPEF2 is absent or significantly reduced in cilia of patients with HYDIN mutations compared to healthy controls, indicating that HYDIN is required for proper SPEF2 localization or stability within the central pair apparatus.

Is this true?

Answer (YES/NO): YES